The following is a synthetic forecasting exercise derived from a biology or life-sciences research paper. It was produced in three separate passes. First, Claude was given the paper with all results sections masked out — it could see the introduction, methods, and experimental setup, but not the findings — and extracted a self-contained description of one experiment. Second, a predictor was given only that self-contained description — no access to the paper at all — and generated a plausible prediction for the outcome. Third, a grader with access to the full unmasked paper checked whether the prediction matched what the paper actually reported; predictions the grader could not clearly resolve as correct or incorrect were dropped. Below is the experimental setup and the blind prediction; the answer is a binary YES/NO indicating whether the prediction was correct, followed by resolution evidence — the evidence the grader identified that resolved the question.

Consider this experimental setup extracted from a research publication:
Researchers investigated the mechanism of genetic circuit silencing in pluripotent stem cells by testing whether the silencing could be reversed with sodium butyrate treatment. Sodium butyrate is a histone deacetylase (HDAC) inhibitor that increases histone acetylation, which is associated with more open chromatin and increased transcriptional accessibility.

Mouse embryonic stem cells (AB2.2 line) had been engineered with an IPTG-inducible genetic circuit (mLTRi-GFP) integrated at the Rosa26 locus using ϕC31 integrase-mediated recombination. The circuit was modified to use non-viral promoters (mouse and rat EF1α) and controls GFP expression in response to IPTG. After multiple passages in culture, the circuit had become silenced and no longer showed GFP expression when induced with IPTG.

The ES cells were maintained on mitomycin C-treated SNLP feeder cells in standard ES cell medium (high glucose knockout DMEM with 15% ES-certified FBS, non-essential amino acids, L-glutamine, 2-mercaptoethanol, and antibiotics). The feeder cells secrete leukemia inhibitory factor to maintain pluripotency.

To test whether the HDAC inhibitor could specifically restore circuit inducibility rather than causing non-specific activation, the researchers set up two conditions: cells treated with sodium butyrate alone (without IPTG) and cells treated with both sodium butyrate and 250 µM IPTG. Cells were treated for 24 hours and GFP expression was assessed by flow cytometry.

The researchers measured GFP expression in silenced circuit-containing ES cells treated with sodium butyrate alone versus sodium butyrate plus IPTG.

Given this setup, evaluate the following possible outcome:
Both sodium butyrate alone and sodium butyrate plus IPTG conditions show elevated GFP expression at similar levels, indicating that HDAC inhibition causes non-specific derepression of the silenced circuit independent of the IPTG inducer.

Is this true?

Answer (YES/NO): NO